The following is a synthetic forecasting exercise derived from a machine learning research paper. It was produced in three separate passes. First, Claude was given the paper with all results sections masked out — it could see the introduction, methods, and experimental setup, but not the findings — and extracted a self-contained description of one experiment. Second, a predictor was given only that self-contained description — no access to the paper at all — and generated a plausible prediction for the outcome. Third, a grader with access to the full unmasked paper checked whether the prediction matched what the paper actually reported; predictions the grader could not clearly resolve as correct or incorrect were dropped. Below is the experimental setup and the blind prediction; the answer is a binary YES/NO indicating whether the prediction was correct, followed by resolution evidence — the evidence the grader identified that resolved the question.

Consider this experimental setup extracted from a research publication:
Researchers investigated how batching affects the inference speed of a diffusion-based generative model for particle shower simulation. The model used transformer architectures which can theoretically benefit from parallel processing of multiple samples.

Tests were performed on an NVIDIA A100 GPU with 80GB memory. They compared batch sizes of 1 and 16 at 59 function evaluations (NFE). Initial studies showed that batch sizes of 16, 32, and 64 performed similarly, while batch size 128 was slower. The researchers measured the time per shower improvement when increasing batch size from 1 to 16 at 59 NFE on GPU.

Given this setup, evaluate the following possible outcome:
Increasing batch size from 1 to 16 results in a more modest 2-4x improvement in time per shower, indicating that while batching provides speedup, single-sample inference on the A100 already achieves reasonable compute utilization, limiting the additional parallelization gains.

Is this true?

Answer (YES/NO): YES